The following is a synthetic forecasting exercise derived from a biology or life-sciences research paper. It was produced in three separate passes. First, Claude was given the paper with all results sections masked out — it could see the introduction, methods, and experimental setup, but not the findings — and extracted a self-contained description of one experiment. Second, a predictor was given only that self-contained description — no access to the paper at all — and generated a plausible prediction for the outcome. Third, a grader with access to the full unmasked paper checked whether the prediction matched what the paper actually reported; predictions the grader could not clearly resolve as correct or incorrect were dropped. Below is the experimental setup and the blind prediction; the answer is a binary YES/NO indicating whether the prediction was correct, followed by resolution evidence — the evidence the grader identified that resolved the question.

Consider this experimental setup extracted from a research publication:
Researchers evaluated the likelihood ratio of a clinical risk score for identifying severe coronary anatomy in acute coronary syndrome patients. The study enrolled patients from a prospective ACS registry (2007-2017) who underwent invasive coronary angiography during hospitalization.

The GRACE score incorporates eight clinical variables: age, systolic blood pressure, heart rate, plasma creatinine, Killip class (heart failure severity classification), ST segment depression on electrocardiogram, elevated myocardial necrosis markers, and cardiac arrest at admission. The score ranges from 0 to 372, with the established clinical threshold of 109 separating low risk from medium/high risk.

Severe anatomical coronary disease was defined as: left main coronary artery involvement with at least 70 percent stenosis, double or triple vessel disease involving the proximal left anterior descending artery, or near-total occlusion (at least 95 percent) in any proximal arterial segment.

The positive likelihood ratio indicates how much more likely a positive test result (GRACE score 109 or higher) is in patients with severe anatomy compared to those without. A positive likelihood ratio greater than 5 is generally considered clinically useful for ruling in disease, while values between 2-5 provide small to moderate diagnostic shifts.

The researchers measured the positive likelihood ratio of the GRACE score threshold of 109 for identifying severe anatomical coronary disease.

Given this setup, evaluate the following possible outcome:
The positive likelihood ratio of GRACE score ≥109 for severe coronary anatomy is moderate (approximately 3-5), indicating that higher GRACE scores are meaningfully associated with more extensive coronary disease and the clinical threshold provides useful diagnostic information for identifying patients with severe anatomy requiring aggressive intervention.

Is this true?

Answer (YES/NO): NO